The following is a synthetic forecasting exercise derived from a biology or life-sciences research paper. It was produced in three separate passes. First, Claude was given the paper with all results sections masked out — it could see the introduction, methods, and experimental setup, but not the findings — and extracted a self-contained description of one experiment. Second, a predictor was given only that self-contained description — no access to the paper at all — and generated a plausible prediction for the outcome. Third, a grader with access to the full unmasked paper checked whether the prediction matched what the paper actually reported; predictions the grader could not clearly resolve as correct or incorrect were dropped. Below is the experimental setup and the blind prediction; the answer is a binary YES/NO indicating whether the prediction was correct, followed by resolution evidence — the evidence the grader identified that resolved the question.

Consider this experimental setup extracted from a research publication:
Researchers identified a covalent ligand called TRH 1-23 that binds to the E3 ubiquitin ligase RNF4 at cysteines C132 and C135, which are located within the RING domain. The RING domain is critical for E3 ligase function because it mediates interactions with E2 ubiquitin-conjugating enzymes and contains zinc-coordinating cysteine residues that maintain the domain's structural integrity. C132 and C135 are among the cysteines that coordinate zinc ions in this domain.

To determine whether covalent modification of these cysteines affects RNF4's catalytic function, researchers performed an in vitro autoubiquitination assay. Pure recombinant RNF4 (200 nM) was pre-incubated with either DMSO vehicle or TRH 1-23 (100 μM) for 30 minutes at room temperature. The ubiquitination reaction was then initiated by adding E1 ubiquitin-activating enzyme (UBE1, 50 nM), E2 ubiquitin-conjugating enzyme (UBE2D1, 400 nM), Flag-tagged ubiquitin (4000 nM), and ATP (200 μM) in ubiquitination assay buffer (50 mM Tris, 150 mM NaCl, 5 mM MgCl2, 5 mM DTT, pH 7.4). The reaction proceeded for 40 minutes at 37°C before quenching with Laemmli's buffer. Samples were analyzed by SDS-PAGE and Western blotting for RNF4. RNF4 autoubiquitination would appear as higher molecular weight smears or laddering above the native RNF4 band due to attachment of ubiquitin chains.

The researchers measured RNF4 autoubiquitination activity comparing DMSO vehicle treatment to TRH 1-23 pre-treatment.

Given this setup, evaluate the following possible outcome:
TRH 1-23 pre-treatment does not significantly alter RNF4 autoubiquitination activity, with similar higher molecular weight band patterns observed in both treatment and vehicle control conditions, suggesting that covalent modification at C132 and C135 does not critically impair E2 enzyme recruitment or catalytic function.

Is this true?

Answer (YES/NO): YES